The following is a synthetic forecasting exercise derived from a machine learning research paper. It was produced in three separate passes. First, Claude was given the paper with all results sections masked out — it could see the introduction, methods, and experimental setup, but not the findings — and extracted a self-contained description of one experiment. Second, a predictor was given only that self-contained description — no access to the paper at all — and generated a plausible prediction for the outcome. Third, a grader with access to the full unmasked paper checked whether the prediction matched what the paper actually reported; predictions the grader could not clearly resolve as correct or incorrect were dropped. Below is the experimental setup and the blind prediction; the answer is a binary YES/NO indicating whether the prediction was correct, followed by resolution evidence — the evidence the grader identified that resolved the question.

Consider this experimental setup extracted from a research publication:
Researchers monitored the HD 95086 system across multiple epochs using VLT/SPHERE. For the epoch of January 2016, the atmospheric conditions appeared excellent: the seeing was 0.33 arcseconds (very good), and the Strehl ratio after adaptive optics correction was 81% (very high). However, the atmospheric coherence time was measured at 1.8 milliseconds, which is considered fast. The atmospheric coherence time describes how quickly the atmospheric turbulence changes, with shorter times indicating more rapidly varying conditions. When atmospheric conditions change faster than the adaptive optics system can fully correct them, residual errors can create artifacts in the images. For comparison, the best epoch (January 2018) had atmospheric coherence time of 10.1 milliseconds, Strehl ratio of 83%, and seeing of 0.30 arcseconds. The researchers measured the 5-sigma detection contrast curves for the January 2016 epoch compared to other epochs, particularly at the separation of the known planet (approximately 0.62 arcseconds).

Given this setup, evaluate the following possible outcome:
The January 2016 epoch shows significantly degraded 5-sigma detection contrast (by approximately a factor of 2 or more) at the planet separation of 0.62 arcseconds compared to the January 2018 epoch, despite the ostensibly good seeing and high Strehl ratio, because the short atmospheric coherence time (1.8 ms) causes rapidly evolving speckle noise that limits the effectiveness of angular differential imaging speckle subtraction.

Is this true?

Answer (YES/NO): YES